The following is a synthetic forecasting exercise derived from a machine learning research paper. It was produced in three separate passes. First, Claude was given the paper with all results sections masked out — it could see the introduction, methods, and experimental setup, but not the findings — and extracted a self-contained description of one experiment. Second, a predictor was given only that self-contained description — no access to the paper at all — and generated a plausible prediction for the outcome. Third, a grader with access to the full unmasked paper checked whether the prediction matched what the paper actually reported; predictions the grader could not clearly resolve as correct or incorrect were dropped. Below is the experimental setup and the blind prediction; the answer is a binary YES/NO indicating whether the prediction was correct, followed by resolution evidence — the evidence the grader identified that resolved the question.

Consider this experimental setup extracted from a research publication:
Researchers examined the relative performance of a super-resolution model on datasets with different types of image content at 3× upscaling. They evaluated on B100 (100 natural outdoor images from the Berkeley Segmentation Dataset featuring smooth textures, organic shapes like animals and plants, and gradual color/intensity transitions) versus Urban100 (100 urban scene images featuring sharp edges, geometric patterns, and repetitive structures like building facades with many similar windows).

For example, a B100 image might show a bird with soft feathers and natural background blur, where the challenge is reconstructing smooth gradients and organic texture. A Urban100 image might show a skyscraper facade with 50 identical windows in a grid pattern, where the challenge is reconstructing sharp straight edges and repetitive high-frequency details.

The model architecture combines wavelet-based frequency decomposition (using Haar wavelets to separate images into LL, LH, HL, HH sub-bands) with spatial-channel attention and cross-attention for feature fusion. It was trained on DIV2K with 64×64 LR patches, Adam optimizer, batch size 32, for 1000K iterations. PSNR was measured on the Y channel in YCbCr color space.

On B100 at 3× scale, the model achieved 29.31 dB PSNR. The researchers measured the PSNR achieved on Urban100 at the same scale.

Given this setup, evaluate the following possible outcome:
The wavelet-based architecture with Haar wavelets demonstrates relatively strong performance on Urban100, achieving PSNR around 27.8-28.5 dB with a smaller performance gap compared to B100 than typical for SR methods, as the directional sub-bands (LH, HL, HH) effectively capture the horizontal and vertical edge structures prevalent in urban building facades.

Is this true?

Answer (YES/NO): NO